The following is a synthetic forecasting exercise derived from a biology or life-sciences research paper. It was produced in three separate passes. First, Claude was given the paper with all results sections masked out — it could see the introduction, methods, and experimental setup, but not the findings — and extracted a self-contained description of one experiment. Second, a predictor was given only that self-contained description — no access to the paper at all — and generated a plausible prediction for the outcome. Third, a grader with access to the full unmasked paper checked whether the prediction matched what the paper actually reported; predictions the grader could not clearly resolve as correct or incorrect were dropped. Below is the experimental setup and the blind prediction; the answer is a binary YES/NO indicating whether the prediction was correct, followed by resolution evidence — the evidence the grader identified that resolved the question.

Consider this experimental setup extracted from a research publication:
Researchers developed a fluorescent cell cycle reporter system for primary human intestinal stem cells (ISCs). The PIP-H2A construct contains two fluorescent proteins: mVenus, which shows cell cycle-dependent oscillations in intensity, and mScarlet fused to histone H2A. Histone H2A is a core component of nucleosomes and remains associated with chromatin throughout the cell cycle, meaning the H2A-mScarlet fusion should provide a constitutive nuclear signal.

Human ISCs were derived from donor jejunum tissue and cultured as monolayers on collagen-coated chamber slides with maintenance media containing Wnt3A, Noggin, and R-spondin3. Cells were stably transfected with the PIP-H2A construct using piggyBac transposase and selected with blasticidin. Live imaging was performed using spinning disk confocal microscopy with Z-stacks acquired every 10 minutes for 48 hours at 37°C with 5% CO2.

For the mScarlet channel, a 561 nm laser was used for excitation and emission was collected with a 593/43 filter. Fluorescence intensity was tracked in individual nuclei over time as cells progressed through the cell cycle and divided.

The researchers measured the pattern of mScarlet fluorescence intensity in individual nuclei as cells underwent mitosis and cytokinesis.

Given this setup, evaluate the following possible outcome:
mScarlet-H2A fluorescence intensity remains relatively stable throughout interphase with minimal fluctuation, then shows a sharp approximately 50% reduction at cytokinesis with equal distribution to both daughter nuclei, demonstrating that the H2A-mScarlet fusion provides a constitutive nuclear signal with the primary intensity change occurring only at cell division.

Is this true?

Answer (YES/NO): NO